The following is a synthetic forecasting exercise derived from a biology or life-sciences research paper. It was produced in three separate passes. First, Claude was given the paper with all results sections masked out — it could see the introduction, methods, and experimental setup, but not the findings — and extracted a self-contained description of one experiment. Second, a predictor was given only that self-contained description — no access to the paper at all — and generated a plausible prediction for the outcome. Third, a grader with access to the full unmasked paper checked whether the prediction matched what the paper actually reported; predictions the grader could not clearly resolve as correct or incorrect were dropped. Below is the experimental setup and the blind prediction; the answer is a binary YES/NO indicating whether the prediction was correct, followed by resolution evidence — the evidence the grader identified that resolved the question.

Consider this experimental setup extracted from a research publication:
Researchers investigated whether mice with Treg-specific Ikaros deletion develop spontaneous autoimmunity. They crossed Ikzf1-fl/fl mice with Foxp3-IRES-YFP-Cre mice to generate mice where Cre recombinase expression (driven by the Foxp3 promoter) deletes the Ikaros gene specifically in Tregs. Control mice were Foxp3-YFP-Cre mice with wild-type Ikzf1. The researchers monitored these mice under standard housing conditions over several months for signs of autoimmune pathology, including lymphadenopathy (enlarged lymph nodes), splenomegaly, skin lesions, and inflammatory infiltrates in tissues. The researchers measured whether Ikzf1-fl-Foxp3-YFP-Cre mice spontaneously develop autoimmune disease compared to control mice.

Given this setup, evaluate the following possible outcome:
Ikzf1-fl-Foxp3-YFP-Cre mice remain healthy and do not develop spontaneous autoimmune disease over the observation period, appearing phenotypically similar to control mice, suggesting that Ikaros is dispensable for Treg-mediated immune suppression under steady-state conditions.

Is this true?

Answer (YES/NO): NO